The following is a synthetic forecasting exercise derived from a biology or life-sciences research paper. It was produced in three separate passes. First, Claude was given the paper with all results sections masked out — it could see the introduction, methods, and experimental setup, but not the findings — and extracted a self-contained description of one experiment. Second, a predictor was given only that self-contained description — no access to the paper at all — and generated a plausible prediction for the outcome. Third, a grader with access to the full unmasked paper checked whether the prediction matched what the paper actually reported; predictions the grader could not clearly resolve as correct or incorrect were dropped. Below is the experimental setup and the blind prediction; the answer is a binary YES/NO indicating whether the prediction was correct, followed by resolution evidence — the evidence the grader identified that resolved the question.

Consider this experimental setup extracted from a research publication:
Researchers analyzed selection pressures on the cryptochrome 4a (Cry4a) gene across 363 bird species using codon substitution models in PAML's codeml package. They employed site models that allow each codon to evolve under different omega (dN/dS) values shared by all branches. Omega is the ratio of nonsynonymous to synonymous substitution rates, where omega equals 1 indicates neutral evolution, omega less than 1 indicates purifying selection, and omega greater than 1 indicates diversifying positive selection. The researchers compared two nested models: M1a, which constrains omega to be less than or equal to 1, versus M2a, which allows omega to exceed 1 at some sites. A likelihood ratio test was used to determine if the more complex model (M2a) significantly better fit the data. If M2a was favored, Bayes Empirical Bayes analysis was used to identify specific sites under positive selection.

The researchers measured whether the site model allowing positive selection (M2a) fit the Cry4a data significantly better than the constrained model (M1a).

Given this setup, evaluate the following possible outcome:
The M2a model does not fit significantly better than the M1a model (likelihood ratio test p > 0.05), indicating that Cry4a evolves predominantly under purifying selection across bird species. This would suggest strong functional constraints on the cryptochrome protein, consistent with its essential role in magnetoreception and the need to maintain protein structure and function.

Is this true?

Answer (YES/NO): NO